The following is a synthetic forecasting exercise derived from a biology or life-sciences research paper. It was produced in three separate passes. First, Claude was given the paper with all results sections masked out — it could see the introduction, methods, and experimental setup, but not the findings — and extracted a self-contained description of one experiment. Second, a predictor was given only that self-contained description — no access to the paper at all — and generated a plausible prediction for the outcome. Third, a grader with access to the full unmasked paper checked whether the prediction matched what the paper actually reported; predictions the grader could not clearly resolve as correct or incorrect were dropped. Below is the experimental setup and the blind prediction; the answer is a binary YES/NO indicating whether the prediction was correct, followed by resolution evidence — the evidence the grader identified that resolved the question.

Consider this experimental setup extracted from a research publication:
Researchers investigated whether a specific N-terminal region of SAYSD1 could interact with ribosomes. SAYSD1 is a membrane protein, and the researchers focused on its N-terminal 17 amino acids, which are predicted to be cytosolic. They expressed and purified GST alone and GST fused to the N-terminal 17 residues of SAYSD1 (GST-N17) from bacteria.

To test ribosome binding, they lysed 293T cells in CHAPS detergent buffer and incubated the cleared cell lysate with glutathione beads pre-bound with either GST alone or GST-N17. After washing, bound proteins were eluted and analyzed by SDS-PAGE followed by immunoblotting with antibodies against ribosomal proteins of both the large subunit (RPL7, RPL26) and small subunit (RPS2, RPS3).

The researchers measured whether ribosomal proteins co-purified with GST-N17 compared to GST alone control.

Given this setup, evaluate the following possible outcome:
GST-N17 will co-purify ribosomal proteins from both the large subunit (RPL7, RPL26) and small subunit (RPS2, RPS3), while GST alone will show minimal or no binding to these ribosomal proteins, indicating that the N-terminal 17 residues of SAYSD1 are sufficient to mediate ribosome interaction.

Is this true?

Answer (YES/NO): YES